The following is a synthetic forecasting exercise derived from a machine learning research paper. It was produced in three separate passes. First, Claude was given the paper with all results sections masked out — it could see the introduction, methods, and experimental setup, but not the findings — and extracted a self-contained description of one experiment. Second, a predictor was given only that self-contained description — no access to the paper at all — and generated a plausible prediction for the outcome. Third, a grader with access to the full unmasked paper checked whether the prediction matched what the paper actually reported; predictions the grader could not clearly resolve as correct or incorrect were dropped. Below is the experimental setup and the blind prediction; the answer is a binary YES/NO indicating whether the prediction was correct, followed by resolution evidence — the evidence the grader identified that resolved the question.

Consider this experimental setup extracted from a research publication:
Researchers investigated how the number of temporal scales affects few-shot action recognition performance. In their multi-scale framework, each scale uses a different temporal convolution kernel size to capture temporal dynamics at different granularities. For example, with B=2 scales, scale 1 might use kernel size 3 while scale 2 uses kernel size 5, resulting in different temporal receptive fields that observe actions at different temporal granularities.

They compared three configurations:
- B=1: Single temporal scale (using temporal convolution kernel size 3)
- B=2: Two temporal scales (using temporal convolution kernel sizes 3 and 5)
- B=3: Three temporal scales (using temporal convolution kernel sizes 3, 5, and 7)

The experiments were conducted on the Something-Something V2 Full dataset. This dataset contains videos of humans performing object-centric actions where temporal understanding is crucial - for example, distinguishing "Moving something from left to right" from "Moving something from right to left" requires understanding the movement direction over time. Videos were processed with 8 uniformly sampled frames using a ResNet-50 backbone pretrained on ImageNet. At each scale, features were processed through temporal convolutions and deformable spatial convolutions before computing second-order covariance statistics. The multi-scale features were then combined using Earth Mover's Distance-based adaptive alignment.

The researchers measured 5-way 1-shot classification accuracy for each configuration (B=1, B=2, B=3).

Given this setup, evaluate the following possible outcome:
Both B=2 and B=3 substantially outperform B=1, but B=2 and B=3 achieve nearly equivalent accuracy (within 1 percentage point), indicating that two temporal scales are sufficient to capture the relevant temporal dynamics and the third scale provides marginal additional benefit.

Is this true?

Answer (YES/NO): YES